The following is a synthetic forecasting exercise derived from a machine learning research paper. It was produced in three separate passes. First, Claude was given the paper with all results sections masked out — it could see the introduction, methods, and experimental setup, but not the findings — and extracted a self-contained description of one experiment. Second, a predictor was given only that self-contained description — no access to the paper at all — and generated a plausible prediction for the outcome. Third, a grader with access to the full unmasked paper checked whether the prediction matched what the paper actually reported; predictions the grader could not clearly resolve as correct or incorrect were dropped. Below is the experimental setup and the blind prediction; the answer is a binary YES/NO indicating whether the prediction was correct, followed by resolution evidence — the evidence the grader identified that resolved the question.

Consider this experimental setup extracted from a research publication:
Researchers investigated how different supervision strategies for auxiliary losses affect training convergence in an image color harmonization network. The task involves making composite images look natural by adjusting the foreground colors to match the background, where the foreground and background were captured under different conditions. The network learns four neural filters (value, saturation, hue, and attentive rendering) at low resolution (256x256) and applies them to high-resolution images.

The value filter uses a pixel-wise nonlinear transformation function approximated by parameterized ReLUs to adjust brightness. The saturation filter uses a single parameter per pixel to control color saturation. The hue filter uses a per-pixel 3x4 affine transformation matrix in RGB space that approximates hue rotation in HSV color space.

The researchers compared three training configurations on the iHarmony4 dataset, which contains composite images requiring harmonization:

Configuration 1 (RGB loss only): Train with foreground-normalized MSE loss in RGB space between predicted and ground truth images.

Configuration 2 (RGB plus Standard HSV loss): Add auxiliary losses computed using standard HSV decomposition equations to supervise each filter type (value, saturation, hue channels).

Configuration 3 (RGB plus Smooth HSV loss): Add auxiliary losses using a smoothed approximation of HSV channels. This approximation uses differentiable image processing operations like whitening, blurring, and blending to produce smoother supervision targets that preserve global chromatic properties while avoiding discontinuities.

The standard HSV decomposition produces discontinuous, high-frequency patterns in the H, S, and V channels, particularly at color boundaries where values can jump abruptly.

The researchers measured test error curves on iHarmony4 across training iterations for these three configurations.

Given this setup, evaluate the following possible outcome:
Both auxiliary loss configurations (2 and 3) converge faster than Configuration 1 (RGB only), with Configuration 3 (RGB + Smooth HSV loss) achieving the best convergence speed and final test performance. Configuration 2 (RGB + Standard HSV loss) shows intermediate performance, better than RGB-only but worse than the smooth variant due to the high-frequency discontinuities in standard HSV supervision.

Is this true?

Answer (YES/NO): YES